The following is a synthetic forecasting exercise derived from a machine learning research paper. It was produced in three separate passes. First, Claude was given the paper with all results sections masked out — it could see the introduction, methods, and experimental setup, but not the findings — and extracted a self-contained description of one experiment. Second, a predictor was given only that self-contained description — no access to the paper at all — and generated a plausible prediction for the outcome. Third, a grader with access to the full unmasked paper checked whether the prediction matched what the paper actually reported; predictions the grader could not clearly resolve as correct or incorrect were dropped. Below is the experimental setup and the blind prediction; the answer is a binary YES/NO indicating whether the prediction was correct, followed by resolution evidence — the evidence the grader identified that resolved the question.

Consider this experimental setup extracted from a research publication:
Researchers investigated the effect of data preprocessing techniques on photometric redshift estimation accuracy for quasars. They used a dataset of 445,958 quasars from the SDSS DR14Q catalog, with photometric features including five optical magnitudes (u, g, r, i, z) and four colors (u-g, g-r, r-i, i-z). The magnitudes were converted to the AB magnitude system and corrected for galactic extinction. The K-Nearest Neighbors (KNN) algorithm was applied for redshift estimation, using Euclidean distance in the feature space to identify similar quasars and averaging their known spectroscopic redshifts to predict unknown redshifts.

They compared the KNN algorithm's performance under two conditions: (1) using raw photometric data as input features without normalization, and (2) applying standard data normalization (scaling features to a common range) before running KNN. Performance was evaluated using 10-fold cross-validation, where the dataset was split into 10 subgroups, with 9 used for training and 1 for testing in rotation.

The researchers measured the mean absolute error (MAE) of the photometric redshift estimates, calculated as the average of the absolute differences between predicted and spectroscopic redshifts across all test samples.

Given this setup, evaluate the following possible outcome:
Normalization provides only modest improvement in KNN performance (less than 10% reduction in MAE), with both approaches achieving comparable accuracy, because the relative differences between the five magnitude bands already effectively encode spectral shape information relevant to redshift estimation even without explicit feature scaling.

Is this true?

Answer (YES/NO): NO